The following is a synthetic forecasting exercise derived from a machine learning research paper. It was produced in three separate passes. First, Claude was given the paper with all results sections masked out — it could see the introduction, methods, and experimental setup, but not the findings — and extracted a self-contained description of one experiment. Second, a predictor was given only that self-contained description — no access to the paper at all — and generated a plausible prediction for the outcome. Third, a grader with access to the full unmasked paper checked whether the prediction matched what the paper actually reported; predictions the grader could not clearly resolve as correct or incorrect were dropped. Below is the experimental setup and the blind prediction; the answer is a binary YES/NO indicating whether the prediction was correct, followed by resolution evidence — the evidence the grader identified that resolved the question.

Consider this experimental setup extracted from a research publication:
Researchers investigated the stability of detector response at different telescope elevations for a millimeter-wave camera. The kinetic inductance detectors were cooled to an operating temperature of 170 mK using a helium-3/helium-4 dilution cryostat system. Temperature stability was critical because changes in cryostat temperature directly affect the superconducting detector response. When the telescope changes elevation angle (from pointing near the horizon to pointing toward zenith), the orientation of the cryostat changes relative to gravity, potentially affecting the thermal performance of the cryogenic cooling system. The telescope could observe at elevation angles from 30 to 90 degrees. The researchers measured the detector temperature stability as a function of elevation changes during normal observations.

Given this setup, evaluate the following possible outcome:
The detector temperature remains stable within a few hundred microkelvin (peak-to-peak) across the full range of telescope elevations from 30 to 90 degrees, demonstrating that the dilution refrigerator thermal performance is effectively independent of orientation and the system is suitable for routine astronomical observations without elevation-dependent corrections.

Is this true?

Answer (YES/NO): YES